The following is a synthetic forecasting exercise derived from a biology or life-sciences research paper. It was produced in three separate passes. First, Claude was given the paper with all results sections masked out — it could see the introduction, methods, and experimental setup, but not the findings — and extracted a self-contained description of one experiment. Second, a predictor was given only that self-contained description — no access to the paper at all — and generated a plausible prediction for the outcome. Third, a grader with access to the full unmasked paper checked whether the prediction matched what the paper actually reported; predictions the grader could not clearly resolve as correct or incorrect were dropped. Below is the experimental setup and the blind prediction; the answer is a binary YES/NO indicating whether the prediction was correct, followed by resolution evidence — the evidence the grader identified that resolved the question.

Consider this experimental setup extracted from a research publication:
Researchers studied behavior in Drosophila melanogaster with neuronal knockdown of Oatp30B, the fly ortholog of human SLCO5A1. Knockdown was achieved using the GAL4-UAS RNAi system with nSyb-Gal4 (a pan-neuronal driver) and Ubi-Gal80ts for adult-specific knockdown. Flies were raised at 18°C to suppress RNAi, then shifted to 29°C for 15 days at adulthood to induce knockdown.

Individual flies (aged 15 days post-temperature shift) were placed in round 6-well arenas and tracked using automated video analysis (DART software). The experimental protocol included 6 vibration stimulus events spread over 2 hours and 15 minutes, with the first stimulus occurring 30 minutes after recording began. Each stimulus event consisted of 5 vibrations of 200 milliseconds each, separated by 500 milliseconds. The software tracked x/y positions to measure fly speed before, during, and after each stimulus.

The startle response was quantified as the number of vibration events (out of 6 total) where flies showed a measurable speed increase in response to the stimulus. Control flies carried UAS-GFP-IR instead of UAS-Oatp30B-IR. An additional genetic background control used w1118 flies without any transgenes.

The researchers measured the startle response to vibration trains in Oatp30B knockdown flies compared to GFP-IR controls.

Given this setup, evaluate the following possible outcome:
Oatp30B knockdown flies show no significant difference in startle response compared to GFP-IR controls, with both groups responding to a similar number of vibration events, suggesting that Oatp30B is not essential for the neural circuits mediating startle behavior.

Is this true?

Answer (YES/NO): NO